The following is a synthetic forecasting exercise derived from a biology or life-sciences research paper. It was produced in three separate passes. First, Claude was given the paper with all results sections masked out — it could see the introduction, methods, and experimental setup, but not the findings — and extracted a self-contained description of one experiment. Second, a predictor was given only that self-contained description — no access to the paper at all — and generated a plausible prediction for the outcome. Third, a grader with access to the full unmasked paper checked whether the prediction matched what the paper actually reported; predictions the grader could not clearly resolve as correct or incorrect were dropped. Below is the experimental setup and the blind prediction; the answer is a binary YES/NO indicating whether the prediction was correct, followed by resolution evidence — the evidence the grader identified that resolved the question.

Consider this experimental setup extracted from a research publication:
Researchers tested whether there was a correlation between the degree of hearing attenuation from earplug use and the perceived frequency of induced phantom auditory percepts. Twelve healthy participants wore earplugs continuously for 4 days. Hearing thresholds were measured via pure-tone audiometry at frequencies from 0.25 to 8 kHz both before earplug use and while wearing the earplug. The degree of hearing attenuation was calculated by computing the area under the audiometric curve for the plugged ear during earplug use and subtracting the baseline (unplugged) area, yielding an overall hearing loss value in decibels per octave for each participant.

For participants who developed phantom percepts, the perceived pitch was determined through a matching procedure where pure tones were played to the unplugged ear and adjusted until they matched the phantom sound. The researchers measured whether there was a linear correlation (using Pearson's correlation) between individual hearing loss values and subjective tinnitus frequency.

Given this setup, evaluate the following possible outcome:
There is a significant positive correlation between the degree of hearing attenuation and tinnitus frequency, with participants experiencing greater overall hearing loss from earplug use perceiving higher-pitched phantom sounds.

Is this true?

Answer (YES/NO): NO